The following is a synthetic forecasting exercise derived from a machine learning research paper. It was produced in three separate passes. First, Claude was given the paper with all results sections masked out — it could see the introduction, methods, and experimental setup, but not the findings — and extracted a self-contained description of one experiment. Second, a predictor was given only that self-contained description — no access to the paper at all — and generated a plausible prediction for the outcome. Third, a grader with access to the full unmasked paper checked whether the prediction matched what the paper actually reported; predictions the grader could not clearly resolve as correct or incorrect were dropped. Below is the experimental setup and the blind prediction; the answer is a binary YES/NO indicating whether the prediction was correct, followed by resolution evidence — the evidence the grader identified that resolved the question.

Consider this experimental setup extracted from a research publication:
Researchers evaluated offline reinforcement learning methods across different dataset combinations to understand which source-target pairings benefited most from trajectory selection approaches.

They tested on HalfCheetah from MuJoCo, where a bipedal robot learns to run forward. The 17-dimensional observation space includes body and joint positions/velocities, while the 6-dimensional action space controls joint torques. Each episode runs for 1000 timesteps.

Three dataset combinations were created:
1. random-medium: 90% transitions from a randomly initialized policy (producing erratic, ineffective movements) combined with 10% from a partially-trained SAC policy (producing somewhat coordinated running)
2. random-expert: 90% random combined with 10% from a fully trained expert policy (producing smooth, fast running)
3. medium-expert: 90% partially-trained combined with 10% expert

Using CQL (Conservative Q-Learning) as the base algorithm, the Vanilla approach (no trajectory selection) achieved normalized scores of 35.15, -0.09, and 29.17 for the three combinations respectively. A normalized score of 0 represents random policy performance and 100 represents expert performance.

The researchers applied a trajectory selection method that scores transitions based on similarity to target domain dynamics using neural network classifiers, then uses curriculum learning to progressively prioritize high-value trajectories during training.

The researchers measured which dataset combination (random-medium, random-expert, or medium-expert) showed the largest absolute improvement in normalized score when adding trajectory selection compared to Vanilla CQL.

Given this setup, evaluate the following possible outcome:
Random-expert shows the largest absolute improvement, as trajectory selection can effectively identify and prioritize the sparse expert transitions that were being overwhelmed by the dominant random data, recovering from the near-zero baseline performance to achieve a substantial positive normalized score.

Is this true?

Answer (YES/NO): NO